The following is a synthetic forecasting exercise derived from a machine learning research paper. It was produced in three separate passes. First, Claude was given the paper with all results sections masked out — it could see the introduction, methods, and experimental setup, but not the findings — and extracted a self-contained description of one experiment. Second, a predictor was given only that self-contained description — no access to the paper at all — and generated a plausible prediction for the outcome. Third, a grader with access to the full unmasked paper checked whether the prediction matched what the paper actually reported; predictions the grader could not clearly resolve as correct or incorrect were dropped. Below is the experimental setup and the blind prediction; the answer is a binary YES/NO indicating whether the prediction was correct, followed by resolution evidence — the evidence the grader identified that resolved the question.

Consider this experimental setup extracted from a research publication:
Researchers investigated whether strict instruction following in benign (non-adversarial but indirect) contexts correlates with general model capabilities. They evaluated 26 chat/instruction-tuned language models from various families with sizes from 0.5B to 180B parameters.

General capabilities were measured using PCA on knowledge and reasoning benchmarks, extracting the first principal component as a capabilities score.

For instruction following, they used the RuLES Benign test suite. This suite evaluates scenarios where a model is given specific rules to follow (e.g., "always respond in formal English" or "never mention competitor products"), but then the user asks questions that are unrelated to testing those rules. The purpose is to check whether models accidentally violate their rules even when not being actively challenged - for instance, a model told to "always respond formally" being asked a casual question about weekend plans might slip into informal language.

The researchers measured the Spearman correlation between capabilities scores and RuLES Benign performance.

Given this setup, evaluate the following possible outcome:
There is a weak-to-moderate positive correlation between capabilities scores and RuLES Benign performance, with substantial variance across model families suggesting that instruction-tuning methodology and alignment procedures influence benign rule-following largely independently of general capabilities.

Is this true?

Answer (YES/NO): NO